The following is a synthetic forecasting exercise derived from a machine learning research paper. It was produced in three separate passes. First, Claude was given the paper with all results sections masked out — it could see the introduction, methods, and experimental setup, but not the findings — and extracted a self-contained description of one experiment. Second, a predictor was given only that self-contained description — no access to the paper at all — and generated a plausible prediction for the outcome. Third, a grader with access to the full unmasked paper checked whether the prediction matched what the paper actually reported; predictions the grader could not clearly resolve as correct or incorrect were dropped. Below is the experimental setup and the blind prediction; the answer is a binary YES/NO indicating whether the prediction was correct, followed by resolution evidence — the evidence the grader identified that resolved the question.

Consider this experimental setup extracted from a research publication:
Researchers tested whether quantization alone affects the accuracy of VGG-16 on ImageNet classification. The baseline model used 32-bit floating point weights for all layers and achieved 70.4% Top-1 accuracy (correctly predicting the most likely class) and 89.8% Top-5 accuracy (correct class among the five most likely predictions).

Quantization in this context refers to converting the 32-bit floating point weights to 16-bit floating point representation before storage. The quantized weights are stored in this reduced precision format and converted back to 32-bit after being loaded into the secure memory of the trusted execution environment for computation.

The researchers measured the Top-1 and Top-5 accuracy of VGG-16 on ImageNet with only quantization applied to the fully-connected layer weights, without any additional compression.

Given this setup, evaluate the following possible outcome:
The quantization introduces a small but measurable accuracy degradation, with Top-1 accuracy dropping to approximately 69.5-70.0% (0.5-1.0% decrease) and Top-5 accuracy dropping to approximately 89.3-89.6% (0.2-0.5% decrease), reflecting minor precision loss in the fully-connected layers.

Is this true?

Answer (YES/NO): NO